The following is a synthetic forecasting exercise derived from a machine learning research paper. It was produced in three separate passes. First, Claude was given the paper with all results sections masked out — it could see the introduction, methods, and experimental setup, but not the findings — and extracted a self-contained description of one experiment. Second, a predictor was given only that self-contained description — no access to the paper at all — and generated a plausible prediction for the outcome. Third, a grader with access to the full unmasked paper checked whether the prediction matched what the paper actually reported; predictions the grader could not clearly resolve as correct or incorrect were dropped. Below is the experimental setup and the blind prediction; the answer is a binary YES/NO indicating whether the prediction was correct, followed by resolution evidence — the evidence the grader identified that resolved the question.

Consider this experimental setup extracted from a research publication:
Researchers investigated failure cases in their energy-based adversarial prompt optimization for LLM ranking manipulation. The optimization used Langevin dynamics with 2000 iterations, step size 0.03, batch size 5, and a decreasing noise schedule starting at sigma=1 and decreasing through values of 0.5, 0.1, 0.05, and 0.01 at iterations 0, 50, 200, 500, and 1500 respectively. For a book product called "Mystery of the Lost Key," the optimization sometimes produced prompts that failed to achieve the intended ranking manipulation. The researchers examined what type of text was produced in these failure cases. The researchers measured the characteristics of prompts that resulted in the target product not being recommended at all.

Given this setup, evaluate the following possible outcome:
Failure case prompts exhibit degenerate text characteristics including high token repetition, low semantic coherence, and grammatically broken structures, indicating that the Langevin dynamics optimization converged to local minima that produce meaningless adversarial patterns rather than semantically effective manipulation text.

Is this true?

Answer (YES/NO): YES